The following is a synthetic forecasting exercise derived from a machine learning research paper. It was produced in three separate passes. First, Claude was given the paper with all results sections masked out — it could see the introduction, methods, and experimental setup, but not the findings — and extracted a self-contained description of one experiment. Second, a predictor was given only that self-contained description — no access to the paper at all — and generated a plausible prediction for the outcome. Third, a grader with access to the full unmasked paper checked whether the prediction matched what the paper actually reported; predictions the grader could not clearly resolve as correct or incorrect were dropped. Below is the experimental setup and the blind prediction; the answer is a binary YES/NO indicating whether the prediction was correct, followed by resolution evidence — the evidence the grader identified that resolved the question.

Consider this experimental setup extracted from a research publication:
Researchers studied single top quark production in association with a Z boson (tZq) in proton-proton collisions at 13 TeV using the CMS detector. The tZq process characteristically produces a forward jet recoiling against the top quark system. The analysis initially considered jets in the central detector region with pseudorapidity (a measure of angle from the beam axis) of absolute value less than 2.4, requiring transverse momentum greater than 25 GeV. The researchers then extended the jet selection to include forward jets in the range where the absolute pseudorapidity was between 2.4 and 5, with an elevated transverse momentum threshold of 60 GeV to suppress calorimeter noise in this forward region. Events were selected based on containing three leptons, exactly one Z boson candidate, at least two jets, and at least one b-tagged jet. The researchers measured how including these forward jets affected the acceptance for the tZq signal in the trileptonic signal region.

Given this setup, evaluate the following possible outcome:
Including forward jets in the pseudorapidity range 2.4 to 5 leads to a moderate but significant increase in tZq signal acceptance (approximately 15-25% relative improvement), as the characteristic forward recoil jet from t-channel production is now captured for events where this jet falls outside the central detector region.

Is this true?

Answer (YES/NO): YES